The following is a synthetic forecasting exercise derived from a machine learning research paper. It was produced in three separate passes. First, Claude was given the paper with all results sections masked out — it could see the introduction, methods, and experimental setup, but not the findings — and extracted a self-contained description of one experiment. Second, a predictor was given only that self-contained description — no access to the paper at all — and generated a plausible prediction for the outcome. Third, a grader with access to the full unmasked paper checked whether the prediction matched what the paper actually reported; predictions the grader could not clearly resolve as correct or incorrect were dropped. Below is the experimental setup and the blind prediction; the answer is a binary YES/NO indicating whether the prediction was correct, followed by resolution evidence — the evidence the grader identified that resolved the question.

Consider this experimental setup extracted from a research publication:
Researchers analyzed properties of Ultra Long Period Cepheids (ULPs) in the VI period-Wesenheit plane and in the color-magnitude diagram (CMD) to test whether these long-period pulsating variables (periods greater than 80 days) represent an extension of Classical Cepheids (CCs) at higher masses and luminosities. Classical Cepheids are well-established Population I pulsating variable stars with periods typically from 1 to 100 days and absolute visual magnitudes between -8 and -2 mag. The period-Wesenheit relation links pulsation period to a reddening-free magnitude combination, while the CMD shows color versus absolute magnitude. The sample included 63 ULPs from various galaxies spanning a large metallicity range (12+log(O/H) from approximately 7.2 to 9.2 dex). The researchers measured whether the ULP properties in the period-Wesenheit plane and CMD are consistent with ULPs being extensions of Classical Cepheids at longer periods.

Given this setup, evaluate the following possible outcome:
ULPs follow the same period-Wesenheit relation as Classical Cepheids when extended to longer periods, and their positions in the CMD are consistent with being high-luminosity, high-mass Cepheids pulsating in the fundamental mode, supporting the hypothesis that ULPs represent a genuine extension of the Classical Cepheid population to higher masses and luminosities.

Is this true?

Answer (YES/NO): NO